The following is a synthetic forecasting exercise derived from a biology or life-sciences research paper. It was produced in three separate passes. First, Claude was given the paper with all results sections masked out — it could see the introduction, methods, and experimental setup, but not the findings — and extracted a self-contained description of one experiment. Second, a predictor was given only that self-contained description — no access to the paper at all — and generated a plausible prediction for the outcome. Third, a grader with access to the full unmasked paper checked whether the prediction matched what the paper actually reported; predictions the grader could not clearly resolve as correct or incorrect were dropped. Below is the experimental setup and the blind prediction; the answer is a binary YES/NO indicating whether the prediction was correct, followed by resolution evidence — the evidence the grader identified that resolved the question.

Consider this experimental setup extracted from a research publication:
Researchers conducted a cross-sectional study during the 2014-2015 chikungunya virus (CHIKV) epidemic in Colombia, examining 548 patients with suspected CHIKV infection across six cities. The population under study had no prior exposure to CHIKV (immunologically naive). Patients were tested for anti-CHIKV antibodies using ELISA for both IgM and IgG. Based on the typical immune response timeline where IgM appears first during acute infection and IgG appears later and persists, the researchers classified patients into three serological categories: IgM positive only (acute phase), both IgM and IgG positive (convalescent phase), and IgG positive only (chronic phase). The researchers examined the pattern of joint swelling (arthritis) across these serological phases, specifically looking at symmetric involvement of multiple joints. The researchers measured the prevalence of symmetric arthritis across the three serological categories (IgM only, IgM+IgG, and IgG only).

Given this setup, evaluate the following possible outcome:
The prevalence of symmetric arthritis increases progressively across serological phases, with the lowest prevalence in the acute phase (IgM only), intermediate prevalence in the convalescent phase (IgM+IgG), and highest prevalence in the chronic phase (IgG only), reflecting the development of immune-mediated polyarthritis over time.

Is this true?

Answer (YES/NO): YES